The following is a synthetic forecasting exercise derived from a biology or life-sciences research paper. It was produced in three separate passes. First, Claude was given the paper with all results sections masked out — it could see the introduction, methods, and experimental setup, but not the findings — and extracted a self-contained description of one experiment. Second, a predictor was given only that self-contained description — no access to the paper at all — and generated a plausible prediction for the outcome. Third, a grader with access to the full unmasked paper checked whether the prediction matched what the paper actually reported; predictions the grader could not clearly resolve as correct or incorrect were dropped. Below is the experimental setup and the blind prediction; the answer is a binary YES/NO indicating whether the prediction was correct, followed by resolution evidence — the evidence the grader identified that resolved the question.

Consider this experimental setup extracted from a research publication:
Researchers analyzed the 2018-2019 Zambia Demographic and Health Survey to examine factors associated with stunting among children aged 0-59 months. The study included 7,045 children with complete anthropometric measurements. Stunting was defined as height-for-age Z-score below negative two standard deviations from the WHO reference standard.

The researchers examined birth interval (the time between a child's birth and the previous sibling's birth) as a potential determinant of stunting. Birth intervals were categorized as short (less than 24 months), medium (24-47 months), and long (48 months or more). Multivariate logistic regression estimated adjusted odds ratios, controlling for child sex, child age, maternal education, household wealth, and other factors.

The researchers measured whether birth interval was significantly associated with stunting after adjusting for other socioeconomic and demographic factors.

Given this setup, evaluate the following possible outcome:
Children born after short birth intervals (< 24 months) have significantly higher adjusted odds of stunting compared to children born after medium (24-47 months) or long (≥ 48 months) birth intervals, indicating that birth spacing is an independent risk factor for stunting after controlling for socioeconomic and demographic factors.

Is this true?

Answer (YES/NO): YES